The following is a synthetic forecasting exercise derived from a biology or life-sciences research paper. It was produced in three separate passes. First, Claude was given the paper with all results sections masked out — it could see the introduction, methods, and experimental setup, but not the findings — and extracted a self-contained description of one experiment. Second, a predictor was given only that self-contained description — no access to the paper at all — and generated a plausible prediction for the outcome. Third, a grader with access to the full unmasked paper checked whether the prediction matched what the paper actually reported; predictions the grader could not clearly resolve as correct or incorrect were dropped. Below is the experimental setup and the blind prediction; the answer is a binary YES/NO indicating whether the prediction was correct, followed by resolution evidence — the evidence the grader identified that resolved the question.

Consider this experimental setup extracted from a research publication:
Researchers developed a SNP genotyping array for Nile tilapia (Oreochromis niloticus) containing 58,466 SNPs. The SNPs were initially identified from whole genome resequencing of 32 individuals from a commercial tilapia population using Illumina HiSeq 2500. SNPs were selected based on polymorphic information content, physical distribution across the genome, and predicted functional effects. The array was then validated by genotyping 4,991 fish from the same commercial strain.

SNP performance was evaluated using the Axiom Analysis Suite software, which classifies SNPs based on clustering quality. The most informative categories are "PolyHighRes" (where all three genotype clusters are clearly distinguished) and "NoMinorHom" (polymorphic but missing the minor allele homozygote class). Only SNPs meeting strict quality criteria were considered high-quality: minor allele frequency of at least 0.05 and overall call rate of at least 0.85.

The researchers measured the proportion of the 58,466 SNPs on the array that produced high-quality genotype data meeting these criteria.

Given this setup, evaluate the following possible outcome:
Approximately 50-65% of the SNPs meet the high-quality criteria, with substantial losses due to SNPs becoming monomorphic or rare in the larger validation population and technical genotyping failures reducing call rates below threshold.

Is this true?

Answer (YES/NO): NO